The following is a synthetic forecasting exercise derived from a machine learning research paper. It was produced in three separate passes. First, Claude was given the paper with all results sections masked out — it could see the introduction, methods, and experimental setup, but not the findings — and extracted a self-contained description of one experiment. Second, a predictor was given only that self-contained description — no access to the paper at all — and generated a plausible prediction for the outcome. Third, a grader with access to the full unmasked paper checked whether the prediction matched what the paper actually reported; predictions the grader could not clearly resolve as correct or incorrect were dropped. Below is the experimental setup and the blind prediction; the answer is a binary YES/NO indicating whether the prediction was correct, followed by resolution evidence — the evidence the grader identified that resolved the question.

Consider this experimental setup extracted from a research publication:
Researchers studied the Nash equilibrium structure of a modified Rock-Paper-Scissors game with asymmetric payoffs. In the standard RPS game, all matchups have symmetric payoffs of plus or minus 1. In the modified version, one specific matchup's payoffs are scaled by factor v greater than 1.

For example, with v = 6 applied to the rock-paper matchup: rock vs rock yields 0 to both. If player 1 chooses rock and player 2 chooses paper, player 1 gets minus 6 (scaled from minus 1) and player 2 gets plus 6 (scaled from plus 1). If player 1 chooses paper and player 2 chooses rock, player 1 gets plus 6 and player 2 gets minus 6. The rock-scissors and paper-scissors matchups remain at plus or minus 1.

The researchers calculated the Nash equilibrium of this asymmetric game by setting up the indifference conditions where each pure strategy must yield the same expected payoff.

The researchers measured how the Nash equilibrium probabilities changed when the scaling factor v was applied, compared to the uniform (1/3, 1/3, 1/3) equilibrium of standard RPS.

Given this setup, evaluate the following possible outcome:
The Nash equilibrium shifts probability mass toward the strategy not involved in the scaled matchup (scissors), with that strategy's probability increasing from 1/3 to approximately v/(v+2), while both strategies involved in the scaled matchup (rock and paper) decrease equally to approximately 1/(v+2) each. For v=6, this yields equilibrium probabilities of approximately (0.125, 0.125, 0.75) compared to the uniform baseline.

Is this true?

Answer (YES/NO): YES